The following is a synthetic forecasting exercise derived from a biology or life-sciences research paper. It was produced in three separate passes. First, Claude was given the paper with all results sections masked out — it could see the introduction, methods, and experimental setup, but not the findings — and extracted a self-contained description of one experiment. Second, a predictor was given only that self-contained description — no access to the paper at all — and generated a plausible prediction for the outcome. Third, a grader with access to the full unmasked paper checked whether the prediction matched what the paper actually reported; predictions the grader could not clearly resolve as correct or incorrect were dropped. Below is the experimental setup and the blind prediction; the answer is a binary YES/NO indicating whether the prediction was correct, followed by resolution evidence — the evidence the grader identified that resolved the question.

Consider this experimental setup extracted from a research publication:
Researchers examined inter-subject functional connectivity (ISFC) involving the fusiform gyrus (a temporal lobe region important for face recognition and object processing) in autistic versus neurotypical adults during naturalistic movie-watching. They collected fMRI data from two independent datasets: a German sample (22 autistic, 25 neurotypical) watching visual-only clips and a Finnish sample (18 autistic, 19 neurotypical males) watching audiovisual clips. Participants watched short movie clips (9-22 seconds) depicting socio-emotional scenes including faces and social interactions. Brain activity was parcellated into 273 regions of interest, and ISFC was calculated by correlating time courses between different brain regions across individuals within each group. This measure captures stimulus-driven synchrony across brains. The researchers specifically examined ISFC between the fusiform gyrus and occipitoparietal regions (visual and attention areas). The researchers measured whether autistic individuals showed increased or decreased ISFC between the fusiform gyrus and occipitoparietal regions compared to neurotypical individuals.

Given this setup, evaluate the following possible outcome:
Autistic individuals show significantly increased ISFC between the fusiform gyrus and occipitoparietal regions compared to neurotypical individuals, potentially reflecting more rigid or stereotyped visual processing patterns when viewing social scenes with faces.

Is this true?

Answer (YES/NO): NO